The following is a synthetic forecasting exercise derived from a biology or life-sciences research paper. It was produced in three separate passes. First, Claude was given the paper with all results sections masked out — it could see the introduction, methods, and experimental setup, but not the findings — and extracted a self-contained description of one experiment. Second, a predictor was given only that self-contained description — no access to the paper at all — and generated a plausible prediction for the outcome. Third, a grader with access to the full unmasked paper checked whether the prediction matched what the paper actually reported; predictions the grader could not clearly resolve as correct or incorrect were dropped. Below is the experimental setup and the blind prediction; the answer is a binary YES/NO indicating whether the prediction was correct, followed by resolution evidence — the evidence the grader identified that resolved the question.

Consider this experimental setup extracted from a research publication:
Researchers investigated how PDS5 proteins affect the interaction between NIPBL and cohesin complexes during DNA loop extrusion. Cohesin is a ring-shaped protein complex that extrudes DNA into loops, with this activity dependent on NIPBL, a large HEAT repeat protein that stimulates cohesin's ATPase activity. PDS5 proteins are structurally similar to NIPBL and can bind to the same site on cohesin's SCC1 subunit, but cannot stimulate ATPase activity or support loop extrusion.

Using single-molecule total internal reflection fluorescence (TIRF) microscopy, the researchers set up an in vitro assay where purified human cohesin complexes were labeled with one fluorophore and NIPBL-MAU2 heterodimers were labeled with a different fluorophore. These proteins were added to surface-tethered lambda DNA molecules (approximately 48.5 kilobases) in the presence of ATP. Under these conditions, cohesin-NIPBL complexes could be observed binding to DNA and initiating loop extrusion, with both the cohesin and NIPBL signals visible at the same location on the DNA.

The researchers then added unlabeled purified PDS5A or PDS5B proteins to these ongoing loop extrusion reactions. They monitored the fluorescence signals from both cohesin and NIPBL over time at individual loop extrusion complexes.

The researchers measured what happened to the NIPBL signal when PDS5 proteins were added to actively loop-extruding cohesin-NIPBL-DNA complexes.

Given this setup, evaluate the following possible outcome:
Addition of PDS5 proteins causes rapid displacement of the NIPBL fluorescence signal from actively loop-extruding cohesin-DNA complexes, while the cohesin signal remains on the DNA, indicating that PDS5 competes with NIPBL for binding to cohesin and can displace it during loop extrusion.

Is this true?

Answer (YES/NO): NO